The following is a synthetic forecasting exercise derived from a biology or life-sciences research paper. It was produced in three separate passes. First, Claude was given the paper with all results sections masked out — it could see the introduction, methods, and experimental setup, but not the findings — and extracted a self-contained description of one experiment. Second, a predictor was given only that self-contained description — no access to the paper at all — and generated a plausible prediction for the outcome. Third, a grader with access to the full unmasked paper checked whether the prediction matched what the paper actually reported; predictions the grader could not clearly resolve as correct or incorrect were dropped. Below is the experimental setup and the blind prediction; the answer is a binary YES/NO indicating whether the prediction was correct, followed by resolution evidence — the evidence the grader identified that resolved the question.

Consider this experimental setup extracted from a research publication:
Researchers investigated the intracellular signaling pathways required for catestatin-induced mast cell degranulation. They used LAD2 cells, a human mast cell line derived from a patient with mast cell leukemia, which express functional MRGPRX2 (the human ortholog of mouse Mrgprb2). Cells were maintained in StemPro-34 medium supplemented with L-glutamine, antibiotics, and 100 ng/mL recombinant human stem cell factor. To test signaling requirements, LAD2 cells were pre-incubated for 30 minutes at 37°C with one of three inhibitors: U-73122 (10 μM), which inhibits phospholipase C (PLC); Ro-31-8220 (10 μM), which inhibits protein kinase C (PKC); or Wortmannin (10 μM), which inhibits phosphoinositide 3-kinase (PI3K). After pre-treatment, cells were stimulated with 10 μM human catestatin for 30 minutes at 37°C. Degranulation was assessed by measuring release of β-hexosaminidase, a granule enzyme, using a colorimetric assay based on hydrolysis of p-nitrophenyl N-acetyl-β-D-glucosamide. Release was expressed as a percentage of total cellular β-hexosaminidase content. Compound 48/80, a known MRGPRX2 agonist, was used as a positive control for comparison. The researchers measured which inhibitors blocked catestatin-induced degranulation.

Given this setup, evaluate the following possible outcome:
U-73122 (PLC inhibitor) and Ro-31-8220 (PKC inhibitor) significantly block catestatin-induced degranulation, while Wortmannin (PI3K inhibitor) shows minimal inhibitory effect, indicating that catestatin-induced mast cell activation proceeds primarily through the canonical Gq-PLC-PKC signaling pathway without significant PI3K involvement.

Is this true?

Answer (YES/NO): NO